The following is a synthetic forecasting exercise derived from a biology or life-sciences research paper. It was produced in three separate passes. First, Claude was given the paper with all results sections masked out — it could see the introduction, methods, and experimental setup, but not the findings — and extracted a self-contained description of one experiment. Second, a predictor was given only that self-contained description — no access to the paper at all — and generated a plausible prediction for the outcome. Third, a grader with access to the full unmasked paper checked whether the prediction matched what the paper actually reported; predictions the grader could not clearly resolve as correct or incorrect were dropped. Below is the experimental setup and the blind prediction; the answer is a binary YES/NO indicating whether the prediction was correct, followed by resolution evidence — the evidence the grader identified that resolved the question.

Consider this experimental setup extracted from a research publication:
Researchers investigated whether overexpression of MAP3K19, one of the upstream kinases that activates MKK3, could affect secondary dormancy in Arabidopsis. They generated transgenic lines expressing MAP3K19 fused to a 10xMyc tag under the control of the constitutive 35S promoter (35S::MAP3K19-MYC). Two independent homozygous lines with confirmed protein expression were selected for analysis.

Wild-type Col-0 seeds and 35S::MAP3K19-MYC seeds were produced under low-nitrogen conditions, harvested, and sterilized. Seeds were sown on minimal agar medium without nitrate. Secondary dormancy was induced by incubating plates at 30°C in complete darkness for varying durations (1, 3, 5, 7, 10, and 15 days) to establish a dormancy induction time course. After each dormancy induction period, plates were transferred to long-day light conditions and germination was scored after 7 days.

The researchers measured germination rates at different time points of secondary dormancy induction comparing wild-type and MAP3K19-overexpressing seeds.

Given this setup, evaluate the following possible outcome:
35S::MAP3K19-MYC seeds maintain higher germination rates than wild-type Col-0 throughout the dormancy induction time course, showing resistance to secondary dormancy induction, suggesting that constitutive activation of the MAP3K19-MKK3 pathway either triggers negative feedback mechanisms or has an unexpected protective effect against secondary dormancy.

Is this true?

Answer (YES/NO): NO